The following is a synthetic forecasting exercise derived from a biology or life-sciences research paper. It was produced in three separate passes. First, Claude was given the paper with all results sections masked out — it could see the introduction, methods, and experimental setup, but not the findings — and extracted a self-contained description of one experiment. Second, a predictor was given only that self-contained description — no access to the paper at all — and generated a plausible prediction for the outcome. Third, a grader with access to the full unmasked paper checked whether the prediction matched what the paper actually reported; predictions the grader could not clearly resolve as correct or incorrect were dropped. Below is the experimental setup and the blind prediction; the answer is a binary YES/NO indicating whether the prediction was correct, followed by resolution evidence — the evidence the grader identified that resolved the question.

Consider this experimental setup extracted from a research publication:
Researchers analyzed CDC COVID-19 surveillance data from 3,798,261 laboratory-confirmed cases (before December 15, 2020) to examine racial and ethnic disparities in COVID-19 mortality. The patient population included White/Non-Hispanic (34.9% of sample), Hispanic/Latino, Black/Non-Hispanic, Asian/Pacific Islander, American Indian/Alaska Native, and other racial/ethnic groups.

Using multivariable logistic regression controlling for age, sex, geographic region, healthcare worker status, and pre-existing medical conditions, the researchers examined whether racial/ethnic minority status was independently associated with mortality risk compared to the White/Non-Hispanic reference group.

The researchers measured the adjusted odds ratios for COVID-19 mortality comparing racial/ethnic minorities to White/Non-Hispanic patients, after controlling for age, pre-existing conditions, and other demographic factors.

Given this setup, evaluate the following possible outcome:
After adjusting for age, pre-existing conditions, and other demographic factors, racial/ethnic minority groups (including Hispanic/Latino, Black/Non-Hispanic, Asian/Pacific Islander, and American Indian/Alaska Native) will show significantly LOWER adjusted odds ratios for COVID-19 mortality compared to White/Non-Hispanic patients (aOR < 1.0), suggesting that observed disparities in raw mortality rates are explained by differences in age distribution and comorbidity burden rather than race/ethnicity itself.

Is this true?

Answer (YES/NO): NO